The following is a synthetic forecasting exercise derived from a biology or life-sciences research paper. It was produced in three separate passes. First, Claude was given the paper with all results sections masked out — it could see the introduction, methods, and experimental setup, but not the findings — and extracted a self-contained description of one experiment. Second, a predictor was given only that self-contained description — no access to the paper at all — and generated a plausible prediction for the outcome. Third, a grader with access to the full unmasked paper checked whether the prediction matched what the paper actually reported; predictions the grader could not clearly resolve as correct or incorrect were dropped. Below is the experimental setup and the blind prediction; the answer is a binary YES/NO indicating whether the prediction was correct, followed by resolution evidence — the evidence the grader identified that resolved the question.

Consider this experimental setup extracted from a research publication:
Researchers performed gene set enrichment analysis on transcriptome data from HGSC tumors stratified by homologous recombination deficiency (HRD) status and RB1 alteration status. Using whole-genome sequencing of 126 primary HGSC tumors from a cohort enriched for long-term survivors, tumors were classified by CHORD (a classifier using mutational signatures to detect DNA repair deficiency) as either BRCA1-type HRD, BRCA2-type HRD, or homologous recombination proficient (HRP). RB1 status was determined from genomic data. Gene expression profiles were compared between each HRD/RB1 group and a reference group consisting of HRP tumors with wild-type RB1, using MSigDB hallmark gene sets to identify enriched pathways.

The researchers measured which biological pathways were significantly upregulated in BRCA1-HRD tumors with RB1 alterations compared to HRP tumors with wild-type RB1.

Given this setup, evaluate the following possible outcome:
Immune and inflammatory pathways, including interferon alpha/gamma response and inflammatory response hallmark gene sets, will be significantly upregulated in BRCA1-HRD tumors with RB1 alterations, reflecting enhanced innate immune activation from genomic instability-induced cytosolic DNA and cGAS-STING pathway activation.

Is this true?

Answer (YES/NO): NO